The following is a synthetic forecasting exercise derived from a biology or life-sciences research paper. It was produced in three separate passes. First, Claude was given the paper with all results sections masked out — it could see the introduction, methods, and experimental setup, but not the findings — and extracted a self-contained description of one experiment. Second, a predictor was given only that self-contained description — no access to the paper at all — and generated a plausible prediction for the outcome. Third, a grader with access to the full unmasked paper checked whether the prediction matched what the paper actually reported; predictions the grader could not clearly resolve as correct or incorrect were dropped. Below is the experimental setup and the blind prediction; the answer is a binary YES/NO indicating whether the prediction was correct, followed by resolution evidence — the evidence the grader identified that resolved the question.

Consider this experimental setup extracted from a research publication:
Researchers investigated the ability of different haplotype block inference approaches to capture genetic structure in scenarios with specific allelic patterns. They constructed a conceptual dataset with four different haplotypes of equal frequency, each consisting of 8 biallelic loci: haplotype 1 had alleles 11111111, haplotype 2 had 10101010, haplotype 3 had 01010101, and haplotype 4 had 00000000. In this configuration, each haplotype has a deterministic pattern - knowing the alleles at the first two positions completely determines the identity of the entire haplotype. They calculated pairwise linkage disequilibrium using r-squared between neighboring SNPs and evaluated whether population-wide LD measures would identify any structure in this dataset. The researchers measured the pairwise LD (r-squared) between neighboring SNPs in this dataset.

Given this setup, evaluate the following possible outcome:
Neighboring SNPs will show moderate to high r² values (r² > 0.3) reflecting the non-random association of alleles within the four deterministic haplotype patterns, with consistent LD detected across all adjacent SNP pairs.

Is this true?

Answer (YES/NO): NO